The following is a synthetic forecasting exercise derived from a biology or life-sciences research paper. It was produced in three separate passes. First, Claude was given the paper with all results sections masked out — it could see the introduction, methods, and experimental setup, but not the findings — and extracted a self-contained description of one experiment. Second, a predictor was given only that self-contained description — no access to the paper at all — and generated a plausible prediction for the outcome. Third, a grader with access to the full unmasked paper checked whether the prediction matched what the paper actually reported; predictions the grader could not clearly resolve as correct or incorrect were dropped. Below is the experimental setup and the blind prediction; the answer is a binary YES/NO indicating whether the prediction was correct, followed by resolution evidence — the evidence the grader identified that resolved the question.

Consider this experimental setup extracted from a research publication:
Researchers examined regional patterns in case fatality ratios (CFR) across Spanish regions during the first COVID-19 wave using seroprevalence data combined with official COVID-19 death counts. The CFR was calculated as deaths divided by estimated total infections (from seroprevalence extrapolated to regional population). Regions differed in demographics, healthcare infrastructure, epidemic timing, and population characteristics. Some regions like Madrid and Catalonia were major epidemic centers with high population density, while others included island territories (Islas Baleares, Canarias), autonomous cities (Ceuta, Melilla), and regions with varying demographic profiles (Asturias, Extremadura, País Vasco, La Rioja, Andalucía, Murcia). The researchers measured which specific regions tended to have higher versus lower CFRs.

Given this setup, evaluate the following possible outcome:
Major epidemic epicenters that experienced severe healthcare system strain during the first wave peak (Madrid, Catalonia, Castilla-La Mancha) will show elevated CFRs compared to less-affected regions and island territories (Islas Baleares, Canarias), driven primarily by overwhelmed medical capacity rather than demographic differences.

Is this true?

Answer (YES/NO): NO